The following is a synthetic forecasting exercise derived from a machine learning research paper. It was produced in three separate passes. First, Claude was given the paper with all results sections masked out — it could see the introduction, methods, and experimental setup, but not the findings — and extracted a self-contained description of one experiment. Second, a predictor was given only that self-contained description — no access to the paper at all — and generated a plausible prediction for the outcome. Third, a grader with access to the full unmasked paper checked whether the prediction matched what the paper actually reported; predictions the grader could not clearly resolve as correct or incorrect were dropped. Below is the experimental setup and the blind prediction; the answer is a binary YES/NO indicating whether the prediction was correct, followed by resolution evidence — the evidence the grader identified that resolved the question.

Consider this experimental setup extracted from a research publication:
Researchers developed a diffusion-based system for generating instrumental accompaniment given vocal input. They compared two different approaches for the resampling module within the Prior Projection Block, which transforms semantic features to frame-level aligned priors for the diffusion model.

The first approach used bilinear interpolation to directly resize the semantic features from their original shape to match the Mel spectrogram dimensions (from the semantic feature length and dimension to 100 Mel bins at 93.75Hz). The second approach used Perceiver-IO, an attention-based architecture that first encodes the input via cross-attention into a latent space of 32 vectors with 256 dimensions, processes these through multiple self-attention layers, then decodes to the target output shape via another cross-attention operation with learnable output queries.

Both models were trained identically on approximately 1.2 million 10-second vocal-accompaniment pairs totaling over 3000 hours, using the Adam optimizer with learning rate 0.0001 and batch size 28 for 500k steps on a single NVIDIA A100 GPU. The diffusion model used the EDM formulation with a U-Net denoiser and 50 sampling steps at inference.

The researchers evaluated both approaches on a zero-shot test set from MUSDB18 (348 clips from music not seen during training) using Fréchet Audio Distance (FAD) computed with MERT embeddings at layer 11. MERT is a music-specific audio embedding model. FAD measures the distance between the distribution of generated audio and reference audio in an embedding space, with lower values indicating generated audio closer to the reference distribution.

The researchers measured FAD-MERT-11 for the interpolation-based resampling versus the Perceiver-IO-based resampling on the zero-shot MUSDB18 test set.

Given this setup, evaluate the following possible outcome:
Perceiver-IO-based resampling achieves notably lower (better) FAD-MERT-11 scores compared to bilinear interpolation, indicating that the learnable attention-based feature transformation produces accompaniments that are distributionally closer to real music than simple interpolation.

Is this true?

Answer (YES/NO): YES